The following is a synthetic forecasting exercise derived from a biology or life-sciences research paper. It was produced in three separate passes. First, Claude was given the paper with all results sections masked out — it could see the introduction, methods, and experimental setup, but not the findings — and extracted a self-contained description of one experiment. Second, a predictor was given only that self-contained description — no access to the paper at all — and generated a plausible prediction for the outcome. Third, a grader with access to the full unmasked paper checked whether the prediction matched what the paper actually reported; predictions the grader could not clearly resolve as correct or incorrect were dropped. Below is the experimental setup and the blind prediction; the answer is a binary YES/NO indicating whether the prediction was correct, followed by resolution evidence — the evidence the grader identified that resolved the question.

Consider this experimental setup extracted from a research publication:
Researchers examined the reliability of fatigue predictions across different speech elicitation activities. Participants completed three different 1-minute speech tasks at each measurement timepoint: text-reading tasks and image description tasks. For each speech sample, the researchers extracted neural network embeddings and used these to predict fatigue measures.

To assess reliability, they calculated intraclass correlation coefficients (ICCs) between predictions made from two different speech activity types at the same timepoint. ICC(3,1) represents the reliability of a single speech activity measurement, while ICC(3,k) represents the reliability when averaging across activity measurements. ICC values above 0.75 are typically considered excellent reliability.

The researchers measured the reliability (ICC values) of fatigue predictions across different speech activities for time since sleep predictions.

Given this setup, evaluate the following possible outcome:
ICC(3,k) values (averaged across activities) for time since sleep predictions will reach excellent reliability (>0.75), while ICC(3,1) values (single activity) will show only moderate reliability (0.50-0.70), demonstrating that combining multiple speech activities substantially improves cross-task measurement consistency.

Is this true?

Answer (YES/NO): NO